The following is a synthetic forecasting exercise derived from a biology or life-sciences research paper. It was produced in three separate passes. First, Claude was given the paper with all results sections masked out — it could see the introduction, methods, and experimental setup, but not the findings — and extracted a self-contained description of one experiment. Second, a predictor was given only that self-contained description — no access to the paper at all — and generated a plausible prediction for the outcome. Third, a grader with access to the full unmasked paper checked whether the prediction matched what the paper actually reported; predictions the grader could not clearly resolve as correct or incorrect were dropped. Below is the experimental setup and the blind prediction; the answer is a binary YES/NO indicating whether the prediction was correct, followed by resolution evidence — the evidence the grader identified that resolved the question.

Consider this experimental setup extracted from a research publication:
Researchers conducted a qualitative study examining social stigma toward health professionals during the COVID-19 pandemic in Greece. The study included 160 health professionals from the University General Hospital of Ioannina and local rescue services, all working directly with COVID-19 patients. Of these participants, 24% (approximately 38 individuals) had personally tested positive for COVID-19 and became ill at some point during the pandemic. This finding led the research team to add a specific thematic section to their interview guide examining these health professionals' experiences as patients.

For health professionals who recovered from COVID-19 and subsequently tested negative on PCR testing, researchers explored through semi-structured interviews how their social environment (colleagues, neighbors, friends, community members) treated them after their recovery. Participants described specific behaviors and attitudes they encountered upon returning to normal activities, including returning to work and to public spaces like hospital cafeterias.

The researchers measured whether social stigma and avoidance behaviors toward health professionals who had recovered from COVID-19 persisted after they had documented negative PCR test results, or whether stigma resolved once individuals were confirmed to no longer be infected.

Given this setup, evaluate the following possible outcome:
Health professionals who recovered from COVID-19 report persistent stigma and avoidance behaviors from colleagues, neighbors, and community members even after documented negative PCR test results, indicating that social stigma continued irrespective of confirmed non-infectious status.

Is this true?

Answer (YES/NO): YES